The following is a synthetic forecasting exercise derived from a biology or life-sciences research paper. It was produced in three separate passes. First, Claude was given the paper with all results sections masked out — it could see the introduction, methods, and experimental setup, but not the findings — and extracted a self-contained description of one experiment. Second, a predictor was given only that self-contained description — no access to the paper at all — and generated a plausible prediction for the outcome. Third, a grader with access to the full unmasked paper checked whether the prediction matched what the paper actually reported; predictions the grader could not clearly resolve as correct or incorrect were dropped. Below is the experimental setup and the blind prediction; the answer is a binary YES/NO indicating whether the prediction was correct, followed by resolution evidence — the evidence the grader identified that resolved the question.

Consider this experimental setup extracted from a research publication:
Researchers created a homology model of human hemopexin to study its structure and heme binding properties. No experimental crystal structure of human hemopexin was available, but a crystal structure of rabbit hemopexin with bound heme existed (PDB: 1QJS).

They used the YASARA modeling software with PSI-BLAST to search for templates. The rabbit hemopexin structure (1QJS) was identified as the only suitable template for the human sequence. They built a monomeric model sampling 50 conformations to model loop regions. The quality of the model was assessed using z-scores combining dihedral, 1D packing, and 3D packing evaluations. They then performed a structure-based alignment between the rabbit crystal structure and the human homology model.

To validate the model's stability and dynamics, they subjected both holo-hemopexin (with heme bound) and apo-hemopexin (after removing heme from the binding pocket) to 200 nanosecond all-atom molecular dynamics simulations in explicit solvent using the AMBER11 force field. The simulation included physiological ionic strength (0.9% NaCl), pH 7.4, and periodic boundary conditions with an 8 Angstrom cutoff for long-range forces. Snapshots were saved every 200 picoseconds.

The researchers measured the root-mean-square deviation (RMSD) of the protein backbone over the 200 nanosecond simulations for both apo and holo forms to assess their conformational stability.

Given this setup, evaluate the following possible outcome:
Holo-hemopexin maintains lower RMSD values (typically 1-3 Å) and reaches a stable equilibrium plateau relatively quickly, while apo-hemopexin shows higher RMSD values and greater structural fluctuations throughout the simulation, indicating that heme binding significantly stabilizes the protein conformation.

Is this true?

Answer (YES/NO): NO